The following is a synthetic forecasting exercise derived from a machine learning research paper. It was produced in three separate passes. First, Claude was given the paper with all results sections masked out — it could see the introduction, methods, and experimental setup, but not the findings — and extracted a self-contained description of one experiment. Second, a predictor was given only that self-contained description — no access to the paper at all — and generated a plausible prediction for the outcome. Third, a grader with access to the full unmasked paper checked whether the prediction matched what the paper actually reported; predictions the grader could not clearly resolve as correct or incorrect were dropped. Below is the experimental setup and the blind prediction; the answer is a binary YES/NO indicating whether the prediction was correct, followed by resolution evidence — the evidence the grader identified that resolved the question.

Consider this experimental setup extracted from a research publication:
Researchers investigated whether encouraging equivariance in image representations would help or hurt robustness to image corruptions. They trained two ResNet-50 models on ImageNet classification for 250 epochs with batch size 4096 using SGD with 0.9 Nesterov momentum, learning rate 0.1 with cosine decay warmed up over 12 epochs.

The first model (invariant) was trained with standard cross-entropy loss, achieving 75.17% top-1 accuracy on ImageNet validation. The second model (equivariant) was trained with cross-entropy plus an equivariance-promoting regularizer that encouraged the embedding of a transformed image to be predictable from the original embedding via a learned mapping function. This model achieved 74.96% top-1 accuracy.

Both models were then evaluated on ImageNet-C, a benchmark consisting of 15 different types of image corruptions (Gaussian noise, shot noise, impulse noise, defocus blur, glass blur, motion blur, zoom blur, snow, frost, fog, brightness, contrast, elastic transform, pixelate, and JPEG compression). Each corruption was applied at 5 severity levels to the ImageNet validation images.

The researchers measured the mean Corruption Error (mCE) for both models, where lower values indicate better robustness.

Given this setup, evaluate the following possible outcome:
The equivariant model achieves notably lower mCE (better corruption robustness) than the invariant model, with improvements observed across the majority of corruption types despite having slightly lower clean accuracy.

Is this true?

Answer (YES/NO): YES